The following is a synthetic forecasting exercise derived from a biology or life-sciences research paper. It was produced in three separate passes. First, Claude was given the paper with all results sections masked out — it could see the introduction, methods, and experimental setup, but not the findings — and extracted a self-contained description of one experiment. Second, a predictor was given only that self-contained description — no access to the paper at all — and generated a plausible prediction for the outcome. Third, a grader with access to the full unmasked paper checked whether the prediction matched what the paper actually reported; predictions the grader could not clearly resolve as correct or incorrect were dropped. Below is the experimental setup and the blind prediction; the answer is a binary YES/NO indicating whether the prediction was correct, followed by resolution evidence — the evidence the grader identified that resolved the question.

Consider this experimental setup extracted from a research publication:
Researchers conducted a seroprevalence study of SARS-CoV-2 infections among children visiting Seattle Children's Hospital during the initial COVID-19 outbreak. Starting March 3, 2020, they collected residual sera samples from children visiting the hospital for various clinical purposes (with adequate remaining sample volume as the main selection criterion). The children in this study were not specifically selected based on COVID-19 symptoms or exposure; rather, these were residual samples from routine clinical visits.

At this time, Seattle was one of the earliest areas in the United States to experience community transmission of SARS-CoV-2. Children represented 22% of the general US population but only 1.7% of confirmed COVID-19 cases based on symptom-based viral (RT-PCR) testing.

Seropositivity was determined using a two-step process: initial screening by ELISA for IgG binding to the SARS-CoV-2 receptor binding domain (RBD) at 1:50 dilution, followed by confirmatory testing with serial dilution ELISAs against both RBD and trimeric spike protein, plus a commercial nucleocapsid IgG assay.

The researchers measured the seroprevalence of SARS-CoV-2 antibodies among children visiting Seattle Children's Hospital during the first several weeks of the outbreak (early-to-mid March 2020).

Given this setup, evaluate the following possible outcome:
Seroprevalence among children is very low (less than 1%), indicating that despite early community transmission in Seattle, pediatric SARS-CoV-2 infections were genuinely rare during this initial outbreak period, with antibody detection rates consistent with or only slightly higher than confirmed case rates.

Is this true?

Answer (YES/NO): NO